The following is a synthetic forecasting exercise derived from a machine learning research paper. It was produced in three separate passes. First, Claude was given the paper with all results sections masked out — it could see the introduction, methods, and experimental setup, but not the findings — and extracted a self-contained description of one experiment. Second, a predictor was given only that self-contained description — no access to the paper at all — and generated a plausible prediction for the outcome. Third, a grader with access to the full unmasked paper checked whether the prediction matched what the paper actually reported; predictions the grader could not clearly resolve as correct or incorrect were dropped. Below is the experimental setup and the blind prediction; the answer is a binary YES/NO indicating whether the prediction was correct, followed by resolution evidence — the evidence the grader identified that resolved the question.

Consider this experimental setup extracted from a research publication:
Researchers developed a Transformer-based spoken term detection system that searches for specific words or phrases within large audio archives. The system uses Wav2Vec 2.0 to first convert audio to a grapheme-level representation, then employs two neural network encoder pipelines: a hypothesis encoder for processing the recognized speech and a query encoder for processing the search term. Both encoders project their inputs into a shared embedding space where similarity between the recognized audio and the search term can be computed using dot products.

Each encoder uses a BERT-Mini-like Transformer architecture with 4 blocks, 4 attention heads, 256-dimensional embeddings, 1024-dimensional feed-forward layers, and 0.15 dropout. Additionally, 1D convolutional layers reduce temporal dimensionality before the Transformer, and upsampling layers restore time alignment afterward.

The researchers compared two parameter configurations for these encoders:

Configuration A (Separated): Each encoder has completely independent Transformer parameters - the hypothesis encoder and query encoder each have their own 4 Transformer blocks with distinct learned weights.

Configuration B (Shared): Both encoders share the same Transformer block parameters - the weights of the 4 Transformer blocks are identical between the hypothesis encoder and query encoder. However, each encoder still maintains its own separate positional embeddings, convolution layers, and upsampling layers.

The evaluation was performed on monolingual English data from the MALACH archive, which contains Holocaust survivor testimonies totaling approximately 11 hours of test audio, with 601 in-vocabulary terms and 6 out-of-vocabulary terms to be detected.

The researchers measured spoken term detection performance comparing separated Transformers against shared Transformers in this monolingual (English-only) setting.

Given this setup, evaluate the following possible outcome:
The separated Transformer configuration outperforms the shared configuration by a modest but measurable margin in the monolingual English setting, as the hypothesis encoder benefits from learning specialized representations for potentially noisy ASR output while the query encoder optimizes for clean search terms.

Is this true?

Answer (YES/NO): YES